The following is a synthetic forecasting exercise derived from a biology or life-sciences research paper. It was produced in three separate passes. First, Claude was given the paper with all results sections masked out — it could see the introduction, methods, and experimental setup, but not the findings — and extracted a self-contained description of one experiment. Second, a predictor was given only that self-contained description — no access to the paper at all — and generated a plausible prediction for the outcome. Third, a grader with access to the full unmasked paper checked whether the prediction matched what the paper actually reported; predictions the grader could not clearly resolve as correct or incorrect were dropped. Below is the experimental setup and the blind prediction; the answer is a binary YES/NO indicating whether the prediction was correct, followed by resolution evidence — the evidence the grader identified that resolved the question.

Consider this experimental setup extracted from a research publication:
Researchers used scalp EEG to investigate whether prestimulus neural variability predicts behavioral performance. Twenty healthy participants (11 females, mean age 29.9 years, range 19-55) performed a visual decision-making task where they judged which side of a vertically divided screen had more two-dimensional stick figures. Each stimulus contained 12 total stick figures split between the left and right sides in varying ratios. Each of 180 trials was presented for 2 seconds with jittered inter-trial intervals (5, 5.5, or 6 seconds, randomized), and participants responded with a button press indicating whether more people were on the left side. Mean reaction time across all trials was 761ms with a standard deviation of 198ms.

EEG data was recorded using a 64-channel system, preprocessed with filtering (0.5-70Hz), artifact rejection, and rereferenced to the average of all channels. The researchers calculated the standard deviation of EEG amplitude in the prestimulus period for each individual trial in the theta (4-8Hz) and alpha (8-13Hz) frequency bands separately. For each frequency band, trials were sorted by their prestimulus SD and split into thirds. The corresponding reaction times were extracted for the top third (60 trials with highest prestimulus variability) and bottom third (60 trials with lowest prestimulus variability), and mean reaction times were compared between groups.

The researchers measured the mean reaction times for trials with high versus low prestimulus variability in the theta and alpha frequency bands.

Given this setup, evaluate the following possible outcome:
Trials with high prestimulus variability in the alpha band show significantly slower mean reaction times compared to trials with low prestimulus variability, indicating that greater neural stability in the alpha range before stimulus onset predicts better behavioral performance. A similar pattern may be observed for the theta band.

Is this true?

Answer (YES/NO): NO